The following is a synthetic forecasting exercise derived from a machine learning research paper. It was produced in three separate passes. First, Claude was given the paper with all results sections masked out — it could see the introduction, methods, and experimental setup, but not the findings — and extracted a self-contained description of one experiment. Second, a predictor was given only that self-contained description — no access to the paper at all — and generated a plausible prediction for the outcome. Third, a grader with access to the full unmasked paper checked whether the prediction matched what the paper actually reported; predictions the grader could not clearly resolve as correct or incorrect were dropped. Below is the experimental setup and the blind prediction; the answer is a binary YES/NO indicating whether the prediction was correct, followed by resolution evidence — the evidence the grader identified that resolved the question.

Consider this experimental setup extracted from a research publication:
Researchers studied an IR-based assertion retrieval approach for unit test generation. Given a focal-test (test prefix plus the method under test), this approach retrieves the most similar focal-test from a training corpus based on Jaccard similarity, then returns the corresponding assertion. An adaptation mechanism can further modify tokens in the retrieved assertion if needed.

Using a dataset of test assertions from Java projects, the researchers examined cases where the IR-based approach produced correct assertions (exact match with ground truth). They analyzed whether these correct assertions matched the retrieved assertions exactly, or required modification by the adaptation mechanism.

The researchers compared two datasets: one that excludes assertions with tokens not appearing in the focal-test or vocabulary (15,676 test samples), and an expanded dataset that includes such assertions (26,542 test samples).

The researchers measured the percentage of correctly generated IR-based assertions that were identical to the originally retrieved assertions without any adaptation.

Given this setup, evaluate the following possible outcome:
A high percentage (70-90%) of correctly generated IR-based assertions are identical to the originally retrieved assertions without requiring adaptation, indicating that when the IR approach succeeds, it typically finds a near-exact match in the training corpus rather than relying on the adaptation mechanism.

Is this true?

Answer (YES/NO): NO